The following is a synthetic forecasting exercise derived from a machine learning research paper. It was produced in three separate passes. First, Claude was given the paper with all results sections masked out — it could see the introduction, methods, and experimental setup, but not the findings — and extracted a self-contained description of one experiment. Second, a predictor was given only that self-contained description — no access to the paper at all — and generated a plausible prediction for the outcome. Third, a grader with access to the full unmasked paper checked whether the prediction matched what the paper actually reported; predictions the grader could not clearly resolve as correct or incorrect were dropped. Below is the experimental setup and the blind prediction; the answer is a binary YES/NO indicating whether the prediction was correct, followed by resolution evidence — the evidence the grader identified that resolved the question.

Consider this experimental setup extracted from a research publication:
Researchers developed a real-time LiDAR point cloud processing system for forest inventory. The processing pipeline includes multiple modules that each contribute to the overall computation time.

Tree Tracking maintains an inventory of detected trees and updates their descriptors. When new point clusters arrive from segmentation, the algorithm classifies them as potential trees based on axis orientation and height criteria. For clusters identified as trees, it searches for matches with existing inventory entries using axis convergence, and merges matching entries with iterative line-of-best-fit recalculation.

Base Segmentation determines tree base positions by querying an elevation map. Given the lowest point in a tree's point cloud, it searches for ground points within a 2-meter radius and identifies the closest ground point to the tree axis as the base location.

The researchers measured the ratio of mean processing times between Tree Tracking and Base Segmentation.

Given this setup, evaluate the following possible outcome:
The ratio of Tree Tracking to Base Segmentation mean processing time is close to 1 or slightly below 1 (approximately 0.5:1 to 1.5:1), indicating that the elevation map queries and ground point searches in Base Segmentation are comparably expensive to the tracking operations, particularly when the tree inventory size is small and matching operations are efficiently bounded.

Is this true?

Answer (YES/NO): NO